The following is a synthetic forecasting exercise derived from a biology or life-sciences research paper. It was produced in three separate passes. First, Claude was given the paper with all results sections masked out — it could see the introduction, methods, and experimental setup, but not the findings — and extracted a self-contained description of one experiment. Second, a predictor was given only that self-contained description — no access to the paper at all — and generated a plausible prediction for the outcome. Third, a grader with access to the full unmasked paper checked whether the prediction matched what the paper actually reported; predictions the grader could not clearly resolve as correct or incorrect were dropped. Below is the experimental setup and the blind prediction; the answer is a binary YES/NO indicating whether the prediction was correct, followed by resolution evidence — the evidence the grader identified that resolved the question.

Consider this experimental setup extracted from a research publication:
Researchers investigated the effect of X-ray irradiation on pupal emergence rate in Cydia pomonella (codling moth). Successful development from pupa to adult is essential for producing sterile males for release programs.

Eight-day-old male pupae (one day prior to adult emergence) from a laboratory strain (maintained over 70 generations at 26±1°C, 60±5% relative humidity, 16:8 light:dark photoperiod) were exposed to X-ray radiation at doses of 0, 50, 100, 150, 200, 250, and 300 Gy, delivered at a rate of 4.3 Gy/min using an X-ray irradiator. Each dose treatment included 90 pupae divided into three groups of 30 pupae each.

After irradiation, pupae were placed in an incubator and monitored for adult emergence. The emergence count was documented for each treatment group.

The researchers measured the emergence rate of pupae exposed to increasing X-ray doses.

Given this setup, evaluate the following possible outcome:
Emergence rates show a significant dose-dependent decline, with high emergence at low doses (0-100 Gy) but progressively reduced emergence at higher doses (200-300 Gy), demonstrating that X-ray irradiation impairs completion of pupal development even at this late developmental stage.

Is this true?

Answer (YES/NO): NO